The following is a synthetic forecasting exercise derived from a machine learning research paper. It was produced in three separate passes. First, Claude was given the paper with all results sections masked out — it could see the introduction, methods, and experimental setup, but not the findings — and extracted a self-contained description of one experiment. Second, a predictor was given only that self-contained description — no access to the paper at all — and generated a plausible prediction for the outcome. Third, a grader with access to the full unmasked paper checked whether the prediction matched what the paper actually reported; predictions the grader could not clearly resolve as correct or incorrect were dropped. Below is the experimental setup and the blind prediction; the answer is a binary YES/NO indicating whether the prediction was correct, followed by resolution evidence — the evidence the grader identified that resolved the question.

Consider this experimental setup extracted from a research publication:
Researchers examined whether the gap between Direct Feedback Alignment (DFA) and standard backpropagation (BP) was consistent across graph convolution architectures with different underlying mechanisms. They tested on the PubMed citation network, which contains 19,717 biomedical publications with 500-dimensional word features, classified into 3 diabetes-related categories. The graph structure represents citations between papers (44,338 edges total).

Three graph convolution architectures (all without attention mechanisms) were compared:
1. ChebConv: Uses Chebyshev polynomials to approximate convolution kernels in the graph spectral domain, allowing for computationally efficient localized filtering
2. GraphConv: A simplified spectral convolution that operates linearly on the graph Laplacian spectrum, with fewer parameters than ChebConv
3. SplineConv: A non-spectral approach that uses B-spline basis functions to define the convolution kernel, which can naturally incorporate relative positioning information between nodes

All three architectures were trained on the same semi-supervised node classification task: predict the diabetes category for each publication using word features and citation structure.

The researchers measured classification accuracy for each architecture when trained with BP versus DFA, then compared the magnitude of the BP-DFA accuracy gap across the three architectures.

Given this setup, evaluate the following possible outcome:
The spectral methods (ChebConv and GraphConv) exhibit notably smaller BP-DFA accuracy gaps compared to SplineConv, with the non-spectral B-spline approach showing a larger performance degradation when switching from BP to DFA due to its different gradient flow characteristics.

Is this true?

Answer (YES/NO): NO